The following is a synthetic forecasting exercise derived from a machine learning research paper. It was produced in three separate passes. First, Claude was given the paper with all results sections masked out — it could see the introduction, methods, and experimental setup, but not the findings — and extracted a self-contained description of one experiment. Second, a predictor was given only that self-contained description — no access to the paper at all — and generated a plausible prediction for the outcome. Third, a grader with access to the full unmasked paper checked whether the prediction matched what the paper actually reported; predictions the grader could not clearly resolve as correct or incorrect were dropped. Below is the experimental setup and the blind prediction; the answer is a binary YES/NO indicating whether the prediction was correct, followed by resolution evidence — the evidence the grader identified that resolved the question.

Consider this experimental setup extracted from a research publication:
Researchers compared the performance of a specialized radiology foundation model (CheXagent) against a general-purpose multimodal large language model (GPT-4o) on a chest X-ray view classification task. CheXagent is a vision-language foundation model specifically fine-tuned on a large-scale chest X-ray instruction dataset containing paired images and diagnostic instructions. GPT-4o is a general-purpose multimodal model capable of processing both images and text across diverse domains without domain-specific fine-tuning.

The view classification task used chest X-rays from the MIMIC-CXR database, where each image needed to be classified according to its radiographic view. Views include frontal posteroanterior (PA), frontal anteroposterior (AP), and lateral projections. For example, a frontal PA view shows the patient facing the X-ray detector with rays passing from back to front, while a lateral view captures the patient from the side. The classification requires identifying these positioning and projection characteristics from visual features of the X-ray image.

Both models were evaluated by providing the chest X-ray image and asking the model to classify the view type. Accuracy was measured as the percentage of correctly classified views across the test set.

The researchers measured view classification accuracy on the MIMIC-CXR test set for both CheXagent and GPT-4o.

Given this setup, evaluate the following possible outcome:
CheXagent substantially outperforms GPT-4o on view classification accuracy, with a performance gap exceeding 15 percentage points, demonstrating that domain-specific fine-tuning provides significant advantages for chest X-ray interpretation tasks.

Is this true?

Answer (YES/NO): YES